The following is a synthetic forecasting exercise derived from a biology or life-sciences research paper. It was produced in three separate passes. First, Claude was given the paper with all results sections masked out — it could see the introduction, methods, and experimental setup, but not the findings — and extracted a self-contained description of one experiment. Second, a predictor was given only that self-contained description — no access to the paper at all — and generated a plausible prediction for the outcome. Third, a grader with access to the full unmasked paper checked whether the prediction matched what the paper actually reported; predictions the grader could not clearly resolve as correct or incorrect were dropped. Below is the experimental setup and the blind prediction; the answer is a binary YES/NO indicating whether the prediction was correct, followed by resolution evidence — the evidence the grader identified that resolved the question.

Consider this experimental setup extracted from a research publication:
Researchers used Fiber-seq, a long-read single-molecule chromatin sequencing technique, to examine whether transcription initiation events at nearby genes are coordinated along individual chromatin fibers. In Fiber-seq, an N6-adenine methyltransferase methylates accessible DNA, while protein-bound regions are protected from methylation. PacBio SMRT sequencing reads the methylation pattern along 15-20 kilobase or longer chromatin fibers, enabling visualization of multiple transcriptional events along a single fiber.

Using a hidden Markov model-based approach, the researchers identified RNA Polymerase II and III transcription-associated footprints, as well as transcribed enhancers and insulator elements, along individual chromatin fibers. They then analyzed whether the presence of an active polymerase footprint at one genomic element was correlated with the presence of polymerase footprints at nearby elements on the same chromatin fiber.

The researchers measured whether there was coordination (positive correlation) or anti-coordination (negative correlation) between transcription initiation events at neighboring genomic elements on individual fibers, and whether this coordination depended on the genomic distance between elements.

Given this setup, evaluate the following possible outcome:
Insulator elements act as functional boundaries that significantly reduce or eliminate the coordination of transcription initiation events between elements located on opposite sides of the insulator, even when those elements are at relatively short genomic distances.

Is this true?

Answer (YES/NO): YES